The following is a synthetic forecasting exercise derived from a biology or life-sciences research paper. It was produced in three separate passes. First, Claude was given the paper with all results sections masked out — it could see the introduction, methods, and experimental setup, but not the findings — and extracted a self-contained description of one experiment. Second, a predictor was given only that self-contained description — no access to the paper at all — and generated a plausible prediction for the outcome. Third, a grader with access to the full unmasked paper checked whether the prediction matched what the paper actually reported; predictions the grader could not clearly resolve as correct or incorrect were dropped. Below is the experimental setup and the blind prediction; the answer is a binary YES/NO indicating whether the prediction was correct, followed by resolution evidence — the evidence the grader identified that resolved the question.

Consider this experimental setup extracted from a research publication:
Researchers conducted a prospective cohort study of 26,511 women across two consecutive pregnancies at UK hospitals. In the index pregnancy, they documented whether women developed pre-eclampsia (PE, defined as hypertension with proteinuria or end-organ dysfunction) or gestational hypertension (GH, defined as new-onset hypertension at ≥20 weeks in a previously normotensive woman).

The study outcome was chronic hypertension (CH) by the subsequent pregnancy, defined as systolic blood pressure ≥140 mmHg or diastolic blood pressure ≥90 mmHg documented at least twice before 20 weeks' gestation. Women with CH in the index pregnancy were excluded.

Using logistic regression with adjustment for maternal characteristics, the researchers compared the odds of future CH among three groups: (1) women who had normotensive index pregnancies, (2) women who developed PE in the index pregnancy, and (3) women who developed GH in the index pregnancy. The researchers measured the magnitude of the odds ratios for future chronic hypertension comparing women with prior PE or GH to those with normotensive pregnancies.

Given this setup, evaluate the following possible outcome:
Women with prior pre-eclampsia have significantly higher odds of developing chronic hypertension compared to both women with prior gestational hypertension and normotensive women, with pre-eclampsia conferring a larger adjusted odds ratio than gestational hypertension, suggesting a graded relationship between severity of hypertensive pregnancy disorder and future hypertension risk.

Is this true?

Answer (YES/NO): NO